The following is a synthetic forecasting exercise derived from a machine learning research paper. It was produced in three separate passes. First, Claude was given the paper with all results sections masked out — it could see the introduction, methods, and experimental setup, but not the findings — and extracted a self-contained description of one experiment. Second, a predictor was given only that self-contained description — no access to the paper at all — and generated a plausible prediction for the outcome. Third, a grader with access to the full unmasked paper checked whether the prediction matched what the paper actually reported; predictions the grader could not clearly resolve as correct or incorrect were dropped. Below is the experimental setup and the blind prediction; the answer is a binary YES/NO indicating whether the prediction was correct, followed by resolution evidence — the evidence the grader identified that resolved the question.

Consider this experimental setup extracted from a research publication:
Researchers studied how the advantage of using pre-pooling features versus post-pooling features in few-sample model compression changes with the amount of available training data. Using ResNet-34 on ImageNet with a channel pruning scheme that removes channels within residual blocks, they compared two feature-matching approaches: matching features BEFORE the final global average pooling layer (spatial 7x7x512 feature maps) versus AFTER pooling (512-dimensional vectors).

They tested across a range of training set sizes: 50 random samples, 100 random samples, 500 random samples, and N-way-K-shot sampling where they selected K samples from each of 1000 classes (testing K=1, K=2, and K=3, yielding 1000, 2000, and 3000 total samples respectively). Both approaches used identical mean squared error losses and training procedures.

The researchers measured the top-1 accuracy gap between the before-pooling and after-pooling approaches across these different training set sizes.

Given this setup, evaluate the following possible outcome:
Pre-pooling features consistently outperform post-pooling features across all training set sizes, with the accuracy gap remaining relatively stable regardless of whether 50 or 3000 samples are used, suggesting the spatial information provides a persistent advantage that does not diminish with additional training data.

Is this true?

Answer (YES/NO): NO